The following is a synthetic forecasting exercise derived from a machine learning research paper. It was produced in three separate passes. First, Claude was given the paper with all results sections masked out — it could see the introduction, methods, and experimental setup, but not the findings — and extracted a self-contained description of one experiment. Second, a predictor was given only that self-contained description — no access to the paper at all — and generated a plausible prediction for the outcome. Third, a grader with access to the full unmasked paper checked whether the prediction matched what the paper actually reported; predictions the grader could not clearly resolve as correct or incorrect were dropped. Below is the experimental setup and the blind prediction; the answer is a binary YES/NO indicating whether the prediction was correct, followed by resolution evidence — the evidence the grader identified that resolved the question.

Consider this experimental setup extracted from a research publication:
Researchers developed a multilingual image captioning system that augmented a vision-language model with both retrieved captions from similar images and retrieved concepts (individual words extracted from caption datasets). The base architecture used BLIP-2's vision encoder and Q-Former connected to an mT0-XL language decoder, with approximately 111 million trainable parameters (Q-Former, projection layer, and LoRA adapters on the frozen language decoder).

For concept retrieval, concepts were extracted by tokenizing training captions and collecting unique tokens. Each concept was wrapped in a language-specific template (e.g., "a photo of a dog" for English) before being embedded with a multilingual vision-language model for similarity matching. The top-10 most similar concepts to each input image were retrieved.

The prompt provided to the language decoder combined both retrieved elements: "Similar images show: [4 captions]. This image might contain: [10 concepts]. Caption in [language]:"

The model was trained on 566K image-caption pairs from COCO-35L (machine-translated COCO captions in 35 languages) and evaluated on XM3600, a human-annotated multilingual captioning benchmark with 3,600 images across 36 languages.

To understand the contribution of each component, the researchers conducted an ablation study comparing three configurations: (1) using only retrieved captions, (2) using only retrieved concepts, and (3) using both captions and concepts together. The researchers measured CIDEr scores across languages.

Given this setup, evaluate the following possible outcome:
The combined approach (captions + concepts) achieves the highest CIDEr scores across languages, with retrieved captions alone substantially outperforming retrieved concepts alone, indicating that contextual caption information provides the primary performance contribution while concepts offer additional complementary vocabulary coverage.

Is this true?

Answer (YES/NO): NO